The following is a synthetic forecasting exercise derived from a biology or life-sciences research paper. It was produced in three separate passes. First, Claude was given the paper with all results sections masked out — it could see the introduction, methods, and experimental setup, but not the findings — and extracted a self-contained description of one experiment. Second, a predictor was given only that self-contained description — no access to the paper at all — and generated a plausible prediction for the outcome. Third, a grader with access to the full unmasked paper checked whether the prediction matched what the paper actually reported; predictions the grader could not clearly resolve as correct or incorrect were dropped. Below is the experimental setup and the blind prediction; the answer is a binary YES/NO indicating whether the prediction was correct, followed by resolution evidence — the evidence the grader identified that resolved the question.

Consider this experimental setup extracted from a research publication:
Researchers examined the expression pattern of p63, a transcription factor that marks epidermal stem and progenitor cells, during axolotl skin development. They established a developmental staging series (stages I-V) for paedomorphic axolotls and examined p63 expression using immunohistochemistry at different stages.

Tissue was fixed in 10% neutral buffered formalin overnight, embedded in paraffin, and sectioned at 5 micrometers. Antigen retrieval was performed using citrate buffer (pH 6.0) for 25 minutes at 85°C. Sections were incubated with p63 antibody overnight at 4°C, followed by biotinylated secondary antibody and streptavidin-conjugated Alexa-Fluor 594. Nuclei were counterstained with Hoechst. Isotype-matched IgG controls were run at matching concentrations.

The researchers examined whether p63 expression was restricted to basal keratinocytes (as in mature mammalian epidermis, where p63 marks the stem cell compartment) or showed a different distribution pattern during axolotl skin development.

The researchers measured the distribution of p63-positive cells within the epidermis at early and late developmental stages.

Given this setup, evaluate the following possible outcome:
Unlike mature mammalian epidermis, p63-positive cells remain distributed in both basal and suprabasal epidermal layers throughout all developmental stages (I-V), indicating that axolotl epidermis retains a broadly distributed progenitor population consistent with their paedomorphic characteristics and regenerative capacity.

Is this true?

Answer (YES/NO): YES